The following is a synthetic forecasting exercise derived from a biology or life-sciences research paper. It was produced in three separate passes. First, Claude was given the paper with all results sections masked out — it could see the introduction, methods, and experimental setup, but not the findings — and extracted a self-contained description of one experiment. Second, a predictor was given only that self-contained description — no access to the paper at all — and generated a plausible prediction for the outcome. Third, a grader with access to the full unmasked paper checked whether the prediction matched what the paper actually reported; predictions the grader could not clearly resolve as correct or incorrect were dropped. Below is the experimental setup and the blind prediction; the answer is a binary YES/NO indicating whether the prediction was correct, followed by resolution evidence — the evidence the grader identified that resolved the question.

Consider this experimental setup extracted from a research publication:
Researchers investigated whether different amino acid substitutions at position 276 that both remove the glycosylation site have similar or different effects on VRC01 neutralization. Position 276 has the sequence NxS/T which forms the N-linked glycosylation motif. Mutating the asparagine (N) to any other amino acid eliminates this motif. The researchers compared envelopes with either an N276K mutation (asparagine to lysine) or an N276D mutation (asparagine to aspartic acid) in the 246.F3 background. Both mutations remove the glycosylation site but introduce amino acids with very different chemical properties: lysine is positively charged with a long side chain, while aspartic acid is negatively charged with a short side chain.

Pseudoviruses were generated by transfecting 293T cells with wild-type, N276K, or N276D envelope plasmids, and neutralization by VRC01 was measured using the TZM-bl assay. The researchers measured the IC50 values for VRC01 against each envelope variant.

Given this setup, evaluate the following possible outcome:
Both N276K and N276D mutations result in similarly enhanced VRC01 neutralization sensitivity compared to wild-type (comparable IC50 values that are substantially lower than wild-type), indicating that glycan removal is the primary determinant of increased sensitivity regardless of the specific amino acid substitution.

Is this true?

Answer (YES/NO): NO